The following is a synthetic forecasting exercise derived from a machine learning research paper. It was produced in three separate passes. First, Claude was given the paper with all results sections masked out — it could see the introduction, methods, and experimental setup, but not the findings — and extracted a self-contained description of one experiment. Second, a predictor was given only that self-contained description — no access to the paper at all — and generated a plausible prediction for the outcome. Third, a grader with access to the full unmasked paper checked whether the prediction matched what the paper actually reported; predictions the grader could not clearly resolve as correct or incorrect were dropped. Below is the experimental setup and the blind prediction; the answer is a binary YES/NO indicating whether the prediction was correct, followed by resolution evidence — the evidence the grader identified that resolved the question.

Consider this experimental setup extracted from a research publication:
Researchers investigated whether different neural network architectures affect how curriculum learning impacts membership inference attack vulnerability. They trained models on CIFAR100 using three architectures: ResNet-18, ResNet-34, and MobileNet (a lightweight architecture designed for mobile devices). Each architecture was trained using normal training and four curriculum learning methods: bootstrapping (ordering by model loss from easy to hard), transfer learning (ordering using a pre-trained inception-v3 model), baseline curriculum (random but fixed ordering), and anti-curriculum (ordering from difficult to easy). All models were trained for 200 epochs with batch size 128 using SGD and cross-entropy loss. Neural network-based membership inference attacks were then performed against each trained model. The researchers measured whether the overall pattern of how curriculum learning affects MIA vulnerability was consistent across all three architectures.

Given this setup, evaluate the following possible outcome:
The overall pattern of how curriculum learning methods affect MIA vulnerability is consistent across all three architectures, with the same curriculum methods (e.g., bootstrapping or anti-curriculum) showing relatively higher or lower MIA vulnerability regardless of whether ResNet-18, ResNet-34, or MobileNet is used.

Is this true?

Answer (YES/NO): YES